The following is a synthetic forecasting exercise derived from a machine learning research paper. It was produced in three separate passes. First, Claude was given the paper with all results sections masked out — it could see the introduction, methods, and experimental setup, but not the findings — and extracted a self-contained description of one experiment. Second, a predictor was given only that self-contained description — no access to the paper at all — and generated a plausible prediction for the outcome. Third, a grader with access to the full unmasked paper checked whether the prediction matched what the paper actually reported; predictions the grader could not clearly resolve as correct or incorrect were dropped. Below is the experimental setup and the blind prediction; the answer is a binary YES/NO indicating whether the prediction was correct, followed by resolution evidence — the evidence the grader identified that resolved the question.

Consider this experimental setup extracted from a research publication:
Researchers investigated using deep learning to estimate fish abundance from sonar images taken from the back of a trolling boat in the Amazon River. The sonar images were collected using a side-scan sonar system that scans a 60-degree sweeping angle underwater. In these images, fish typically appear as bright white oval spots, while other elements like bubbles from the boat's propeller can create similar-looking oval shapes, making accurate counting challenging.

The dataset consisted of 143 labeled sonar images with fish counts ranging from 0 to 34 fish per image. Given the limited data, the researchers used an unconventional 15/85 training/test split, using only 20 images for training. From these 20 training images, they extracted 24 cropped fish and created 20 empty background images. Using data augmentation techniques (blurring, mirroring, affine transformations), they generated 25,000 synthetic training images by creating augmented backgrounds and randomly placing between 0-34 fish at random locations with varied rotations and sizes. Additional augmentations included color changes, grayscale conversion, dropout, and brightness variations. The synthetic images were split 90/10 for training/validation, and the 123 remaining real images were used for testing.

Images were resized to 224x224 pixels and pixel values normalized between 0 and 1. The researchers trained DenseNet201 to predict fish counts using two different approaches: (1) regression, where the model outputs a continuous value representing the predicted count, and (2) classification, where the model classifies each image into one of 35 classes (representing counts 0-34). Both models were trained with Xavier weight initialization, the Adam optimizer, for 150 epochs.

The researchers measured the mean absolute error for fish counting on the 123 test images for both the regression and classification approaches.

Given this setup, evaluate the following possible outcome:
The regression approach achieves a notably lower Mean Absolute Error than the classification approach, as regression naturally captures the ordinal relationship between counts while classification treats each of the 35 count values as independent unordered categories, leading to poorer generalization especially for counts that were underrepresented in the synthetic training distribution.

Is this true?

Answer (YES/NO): YES